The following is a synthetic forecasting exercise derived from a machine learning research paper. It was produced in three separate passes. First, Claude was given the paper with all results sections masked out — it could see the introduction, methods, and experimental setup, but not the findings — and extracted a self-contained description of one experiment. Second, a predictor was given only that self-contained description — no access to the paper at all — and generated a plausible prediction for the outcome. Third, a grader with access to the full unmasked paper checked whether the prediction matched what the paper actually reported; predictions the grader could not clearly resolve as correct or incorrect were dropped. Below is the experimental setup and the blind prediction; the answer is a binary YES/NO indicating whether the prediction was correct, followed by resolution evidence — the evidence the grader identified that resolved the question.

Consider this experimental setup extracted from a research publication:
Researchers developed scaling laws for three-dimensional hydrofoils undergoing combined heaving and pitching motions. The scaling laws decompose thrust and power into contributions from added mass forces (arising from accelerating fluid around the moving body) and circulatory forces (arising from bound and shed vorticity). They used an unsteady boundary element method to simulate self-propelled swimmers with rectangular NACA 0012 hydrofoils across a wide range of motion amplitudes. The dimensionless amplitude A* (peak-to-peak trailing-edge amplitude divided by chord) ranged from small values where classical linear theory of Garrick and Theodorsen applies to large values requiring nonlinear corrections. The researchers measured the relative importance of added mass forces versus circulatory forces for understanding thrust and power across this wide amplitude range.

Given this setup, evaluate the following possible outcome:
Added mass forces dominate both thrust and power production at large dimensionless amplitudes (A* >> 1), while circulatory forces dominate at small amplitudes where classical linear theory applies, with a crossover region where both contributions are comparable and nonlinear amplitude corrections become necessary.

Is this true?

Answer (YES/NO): NO